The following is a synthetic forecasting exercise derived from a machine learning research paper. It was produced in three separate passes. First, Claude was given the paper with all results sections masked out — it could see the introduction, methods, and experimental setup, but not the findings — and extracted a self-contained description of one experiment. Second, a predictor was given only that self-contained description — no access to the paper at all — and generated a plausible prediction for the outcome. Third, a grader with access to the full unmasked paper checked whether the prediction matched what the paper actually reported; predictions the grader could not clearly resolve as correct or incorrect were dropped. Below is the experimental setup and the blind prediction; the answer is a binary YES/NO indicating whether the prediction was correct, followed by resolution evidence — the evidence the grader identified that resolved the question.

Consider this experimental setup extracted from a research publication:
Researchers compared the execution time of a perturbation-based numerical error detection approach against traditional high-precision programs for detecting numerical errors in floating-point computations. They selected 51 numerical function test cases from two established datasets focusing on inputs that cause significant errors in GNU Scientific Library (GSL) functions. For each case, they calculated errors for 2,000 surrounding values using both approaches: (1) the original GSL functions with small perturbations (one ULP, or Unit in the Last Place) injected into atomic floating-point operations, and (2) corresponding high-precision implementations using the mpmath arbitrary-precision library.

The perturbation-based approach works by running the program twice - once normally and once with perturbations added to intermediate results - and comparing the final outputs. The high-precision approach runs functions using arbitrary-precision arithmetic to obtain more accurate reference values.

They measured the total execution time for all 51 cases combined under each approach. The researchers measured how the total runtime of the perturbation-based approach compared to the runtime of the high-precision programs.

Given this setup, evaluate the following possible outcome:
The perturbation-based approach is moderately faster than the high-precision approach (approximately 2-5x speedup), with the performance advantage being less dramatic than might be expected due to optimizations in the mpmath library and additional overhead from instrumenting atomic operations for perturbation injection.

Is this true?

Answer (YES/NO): NO